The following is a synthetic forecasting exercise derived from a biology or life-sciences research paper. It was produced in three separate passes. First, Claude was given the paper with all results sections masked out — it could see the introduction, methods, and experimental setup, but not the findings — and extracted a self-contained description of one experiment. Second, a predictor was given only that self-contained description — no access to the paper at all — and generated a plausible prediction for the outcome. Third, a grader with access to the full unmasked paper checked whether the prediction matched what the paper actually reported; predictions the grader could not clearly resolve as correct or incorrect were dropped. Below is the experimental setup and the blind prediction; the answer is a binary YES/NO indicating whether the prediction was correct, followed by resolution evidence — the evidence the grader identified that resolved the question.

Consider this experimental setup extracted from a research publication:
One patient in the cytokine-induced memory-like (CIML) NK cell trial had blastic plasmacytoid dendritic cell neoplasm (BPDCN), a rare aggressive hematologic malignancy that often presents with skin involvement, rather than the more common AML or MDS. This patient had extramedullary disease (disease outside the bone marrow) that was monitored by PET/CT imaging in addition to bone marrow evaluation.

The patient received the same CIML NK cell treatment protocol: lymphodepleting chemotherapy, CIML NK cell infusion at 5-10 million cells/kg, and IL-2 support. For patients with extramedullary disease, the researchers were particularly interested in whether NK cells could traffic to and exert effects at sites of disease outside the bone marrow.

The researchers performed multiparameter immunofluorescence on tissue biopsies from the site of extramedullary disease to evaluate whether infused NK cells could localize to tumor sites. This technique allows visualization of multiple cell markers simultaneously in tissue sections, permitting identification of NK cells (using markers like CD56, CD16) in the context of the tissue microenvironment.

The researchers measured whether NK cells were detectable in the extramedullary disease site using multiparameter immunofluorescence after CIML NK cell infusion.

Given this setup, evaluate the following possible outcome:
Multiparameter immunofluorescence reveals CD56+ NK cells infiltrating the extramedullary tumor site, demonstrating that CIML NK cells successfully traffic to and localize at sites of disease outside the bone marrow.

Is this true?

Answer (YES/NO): YES